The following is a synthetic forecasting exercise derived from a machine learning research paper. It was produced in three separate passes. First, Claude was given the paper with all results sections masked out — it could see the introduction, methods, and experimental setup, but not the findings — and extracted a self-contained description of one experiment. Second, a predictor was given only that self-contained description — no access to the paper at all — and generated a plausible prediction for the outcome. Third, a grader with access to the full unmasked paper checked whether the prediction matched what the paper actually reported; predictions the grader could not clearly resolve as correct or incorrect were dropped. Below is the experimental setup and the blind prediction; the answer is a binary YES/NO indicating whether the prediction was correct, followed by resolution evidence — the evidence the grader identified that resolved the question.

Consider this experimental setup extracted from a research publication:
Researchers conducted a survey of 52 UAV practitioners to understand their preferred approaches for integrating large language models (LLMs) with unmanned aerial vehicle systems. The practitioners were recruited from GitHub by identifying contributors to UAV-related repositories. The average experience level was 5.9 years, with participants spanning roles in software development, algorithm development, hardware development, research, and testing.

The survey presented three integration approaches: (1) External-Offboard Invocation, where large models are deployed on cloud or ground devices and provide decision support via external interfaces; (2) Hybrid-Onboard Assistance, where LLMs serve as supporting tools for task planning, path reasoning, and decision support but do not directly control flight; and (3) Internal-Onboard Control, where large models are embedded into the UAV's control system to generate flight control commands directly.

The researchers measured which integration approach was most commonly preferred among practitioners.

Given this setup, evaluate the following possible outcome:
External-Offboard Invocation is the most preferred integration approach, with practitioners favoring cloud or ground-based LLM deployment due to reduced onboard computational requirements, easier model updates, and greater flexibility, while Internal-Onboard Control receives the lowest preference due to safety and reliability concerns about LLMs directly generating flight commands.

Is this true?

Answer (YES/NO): NO